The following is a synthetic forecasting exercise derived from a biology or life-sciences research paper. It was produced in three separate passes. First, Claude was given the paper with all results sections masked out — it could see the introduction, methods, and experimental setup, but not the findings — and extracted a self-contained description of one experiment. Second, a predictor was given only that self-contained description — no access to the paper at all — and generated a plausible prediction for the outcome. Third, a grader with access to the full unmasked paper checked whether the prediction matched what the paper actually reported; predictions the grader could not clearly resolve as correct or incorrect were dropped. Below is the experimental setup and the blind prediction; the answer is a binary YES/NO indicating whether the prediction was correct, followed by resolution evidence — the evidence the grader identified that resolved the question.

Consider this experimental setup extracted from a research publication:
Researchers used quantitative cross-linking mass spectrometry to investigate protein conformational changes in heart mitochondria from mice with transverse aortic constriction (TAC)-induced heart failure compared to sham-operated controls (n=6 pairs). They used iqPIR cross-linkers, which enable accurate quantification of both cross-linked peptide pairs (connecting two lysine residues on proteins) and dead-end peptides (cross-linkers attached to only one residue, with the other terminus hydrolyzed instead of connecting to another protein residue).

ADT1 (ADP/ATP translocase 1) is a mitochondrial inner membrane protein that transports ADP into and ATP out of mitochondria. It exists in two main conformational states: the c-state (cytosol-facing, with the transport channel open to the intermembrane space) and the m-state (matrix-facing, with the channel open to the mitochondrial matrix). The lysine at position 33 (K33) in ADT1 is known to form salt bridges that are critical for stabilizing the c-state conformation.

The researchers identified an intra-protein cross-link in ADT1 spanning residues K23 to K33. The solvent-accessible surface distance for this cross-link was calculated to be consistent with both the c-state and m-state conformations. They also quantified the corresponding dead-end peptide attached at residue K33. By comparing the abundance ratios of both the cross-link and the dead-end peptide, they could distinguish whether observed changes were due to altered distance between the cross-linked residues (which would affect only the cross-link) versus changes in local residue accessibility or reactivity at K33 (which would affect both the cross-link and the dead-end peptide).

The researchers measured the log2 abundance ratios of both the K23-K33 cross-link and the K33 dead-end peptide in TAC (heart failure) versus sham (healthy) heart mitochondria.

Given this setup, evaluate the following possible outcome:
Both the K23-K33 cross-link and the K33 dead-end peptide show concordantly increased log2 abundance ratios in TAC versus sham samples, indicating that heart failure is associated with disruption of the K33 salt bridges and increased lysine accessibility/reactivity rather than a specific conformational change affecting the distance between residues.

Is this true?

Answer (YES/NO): YES